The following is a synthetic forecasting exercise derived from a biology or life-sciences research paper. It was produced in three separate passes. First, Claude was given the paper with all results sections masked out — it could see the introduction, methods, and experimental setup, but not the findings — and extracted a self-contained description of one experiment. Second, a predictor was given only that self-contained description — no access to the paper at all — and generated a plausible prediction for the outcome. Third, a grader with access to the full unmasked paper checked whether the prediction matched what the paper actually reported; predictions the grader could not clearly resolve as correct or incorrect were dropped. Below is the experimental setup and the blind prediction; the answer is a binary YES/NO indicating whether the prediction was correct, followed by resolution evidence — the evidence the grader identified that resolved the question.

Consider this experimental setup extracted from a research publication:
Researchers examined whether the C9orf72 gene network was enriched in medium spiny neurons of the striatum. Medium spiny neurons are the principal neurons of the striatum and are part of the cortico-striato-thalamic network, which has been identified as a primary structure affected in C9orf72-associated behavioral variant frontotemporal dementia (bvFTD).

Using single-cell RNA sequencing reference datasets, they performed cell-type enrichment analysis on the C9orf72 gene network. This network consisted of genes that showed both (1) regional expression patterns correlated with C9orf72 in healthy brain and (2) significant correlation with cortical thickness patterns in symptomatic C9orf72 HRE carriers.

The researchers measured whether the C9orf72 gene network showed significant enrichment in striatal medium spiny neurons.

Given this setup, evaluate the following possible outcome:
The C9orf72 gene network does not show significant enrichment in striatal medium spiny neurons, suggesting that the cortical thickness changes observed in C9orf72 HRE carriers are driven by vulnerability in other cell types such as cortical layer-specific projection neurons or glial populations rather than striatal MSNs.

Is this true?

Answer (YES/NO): NO